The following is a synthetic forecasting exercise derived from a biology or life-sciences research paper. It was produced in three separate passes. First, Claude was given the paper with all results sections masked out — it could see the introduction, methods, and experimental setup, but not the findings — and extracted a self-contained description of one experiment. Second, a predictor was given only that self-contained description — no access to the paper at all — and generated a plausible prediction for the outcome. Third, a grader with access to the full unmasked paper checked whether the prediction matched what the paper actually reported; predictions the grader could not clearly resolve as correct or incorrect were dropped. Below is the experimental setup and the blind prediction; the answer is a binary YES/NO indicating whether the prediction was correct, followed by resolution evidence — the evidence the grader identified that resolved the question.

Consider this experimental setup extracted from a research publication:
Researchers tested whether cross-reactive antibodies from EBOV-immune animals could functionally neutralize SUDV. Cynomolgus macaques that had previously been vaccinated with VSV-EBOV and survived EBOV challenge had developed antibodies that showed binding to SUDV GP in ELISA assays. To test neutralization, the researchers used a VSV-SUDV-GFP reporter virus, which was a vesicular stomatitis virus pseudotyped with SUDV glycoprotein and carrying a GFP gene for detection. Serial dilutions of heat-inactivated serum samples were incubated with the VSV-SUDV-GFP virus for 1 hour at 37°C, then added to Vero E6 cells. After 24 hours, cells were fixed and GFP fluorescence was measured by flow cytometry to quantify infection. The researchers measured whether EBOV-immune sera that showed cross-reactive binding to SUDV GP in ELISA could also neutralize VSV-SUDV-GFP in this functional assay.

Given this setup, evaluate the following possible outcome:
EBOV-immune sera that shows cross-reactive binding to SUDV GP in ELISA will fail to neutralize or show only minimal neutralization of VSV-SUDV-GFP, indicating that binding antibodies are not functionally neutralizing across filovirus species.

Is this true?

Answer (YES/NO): YES